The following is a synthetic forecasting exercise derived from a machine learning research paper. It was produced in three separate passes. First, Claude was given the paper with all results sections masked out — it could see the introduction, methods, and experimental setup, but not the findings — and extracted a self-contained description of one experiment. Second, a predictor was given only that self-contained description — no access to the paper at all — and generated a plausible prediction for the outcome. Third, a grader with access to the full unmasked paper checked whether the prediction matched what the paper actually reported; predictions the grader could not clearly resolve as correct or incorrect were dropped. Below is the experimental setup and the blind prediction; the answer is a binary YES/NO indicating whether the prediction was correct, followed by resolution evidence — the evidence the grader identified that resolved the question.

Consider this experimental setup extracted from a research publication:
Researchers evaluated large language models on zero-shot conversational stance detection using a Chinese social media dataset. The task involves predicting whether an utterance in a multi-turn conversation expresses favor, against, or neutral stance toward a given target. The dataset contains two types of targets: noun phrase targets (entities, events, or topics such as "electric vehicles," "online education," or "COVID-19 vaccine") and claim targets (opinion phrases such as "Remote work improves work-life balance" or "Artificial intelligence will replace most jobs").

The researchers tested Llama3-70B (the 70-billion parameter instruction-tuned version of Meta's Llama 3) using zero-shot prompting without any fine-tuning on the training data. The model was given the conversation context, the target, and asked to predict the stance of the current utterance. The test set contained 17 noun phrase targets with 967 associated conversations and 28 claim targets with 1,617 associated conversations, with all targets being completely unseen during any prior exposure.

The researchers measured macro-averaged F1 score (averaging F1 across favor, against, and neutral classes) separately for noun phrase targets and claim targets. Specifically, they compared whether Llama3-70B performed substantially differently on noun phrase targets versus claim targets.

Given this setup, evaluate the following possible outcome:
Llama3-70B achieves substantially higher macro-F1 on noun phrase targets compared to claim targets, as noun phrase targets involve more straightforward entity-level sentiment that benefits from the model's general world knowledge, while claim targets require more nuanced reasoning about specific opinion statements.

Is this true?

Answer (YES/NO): YES